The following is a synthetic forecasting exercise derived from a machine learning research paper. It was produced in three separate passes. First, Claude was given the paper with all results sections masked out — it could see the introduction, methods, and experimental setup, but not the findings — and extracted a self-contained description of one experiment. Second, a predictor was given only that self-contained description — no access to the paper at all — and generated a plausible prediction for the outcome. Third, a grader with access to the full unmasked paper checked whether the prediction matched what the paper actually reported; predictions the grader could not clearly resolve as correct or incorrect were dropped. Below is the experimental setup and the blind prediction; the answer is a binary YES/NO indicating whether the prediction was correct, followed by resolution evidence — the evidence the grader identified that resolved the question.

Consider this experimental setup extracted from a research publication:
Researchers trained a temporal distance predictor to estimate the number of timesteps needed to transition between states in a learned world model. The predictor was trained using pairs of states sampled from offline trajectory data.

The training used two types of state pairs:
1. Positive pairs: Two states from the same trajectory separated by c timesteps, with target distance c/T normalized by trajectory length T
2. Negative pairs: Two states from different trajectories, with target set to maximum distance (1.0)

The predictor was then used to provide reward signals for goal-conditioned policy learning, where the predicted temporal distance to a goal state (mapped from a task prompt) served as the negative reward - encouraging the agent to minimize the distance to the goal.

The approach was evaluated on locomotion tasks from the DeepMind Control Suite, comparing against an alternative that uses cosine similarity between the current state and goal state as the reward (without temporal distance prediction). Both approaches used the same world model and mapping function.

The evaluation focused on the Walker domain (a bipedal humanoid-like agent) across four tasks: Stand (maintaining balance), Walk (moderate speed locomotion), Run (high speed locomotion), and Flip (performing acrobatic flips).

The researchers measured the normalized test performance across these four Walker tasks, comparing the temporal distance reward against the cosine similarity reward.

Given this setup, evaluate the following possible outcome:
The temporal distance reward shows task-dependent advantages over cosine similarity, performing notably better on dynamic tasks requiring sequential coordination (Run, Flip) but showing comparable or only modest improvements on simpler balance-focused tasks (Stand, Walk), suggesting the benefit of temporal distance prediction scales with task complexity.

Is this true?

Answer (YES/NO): NO